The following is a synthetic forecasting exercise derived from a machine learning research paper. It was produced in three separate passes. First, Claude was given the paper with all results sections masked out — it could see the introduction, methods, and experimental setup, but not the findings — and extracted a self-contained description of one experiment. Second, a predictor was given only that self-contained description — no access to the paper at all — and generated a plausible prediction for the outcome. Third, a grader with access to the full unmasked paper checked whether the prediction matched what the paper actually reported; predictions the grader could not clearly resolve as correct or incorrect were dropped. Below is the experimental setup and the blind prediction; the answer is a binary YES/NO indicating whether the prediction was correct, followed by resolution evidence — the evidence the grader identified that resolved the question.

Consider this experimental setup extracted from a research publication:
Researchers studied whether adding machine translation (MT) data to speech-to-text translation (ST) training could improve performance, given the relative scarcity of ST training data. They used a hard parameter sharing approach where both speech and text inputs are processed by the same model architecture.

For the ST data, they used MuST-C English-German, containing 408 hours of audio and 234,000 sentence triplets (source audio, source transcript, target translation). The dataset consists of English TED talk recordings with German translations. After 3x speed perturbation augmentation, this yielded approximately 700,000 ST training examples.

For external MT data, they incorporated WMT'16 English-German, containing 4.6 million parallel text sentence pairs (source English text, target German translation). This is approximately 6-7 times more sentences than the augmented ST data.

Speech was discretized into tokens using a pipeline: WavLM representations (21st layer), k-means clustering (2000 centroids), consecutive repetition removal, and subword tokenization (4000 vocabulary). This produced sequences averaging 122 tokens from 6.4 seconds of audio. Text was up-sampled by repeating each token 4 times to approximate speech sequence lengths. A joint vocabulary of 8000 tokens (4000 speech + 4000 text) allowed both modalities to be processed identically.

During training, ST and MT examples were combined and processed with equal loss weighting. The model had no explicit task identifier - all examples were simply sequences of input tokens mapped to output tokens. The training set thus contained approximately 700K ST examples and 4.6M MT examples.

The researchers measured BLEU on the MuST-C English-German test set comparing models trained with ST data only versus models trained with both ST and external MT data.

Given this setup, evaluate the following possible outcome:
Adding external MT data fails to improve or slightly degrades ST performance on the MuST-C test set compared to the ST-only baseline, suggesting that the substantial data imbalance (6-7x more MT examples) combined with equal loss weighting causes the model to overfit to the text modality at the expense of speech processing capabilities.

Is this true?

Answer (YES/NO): NO